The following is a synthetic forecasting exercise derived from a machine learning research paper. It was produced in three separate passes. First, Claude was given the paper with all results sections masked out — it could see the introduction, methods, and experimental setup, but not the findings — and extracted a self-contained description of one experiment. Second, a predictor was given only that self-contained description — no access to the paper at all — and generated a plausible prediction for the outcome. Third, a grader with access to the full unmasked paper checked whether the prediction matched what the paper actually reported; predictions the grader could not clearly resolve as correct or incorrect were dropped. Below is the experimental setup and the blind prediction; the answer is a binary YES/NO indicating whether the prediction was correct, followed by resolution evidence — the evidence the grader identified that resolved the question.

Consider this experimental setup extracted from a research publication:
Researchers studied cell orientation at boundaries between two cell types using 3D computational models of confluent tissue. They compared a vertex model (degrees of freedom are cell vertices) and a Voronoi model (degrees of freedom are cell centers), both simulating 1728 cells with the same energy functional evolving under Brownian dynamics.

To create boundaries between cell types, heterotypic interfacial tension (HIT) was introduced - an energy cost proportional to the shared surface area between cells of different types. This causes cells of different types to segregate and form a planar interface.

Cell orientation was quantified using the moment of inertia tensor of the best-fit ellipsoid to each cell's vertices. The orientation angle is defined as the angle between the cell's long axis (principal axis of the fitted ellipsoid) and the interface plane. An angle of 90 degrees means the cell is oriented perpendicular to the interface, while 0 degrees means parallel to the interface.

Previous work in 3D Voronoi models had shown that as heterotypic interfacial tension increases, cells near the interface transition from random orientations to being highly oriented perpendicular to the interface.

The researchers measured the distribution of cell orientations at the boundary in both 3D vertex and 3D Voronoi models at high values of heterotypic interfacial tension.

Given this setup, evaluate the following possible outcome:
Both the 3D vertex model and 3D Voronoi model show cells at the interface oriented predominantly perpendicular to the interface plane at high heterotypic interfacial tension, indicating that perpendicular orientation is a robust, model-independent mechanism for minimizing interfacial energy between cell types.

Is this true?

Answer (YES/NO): NO